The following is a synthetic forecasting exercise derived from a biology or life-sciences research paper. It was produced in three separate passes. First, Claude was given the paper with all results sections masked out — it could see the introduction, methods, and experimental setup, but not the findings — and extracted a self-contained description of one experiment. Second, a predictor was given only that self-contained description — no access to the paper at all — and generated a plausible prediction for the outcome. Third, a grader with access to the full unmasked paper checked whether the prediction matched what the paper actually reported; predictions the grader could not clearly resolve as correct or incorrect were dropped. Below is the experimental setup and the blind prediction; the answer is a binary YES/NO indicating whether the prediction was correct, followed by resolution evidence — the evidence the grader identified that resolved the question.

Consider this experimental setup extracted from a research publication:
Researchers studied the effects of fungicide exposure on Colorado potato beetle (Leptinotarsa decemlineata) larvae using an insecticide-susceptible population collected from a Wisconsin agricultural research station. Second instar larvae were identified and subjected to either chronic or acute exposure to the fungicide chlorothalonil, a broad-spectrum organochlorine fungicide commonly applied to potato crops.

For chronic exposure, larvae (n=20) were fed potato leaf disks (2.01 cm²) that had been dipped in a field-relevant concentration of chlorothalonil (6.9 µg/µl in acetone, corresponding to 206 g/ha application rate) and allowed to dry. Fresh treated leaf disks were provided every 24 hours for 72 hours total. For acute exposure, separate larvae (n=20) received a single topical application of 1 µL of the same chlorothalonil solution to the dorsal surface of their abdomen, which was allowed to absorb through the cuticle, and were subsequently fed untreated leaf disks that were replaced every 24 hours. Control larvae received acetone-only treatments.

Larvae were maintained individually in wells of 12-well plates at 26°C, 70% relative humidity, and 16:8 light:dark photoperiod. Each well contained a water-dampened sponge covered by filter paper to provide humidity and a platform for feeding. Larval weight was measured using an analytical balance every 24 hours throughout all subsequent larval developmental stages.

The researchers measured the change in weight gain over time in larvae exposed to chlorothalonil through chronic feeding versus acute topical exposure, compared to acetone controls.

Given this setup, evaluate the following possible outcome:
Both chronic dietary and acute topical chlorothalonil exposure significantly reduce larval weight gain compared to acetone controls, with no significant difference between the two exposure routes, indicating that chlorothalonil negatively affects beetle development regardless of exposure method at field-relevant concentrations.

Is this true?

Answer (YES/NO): NO